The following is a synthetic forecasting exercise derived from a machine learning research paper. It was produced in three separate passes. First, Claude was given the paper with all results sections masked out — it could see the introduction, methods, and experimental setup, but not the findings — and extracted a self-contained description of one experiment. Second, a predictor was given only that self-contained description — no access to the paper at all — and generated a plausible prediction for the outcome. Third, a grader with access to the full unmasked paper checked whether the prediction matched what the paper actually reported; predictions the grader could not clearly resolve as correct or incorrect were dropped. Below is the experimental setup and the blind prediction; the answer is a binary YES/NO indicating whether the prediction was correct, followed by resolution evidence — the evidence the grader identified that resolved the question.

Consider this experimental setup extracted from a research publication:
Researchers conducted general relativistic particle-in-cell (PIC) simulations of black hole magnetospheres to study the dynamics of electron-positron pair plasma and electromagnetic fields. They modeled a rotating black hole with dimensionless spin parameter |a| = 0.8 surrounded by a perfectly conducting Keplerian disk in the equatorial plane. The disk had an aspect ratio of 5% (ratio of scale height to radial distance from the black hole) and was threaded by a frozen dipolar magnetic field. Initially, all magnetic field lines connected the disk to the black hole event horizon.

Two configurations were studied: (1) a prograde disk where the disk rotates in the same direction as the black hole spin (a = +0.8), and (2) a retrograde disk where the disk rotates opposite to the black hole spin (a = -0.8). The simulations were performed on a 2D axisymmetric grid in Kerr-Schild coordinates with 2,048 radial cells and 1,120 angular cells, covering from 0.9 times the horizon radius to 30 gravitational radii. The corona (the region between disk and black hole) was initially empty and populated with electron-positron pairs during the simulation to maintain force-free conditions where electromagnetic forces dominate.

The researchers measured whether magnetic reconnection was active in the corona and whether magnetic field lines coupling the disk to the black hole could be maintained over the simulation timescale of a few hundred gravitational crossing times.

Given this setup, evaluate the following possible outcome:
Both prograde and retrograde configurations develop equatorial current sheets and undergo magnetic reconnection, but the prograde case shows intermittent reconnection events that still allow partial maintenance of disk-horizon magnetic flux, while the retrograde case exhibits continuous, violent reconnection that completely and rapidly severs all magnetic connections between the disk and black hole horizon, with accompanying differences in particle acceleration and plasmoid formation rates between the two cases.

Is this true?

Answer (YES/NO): NO